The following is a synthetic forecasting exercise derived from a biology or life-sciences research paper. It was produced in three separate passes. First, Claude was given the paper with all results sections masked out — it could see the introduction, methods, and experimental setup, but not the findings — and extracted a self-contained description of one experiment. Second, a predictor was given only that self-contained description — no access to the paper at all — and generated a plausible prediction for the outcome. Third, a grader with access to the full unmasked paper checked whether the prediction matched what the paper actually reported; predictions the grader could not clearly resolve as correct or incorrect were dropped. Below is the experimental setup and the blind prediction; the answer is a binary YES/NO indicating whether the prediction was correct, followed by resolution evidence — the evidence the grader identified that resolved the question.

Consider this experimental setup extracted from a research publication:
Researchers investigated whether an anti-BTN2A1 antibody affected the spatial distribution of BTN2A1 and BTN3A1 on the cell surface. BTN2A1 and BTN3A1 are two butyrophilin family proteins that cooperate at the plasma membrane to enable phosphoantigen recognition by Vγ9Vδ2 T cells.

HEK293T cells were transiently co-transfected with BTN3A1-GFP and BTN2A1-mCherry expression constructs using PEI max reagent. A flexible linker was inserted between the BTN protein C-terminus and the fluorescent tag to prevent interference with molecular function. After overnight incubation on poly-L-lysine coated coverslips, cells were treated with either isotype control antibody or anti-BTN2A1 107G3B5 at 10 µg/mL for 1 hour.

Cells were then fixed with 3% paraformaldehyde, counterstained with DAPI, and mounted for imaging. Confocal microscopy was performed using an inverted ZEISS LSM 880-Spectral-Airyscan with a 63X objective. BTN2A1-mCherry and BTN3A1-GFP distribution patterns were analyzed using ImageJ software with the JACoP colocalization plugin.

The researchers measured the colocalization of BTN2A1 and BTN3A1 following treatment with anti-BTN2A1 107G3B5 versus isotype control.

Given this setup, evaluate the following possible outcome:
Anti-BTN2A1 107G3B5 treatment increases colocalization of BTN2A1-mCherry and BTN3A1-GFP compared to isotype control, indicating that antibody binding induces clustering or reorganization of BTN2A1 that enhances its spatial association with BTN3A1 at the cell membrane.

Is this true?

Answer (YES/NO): YES